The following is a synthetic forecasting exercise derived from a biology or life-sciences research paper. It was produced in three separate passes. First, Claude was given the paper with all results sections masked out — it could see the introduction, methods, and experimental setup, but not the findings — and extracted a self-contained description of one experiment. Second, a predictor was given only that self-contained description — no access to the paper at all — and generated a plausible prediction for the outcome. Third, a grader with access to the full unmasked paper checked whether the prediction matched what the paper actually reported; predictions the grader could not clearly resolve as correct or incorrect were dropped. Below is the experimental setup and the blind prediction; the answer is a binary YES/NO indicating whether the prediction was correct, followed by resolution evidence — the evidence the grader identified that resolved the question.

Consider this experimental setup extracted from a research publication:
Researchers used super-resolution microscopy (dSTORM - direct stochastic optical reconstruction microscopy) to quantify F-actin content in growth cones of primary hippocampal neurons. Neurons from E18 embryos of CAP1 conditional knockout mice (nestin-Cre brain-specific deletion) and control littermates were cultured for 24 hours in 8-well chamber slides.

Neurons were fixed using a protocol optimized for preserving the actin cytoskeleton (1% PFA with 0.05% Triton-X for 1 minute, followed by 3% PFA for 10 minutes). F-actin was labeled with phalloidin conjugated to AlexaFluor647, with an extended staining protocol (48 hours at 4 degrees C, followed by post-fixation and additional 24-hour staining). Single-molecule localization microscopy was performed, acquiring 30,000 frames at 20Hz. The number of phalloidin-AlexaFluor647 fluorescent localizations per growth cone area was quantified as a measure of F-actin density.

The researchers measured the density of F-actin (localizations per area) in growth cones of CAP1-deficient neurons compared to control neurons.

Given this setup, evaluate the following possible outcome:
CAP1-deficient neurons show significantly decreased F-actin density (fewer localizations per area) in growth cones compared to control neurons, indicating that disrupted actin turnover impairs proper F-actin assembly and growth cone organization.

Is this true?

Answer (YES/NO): NO